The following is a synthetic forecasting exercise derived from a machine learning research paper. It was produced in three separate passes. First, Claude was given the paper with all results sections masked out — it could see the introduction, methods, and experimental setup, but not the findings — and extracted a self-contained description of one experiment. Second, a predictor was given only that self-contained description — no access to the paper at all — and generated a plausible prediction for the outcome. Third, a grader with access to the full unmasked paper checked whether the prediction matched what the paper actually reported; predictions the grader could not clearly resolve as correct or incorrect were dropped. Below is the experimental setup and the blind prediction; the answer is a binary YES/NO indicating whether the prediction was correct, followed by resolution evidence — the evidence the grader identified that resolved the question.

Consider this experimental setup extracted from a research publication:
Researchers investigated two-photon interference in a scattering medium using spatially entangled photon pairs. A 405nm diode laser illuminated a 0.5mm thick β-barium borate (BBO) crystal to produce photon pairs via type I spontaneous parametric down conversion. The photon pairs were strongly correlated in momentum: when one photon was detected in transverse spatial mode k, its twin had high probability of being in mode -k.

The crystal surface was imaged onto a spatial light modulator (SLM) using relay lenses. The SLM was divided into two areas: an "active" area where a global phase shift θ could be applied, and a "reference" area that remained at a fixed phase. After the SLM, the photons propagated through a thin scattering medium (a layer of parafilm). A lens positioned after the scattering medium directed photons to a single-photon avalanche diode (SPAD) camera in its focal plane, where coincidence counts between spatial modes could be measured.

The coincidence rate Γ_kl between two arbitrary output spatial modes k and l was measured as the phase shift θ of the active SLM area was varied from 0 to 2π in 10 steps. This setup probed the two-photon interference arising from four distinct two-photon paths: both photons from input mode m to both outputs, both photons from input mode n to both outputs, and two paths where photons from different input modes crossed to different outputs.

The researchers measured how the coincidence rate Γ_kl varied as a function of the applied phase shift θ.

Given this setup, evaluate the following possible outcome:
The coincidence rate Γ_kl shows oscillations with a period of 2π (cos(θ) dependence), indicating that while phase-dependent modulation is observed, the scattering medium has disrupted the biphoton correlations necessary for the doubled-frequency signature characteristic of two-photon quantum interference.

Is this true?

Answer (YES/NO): NO